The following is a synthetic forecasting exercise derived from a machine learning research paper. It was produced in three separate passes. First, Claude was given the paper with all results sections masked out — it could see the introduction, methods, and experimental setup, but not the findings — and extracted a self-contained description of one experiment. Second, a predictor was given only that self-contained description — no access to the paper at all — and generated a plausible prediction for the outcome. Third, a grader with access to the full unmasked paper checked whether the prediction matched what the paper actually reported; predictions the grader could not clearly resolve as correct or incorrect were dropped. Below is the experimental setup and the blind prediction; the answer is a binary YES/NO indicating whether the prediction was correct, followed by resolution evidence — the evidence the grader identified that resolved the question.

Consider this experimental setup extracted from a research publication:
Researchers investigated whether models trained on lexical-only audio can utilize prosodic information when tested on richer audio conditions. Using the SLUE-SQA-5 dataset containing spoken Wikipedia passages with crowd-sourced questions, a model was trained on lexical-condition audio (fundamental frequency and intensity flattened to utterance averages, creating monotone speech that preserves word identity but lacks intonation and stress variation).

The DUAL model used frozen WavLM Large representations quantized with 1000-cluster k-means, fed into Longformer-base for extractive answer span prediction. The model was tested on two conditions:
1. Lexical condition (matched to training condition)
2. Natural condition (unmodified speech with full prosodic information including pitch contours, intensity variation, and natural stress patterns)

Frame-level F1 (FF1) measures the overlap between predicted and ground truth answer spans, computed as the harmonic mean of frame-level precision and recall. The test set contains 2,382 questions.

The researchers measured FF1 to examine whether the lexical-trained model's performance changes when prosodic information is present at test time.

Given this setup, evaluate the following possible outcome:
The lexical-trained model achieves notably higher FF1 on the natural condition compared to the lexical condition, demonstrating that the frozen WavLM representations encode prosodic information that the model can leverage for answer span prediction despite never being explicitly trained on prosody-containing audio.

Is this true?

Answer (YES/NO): NO